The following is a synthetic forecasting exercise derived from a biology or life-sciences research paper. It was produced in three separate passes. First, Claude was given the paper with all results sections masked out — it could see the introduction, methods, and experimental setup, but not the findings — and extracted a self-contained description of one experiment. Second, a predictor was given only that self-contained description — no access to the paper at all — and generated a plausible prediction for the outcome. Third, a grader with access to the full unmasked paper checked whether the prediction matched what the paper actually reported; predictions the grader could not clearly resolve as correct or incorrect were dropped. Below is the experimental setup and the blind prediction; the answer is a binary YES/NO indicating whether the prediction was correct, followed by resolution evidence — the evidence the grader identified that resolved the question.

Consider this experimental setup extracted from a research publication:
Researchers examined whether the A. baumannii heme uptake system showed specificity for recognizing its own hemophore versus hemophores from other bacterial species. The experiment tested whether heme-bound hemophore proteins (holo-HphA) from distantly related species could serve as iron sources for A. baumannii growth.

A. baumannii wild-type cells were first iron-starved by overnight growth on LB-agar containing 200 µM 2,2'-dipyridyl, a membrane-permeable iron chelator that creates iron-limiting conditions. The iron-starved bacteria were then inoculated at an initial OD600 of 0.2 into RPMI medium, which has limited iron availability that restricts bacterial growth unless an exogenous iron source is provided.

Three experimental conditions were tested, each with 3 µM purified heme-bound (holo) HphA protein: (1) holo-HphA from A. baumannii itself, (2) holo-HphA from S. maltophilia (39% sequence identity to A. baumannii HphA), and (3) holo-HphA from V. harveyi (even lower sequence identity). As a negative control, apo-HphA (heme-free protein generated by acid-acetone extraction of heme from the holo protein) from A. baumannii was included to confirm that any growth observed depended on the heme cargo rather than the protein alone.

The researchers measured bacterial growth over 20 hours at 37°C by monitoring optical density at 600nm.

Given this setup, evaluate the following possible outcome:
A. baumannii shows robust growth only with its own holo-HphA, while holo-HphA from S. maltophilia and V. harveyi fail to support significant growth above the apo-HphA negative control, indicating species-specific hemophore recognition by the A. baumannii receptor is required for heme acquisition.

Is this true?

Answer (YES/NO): NO